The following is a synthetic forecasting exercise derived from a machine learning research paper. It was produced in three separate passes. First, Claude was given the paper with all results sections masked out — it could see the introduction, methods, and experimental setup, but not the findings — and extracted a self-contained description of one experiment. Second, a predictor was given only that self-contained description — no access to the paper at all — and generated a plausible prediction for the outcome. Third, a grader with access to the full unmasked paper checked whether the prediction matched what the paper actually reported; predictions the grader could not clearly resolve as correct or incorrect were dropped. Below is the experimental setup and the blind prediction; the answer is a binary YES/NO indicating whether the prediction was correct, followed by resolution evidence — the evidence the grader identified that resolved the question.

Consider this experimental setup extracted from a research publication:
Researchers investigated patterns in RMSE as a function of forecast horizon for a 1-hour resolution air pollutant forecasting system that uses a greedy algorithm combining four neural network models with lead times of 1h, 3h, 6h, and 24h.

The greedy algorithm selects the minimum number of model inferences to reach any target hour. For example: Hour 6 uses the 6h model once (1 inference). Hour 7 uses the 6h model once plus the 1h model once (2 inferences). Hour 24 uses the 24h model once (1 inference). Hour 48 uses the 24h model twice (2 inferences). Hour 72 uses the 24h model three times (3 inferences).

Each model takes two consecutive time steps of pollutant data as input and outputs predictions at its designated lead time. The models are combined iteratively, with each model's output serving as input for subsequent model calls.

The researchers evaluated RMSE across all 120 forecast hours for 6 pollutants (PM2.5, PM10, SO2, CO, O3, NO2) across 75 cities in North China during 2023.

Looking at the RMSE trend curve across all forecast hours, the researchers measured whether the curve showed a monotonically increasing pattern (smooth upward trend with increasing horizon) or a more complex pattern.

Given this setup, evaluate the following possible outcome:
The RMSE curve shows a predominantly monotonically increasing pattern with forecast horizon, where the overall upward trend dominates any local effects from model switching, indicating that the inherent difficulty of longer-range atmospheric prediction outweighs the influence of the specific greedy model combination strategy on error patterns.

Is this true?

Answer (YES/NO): NO